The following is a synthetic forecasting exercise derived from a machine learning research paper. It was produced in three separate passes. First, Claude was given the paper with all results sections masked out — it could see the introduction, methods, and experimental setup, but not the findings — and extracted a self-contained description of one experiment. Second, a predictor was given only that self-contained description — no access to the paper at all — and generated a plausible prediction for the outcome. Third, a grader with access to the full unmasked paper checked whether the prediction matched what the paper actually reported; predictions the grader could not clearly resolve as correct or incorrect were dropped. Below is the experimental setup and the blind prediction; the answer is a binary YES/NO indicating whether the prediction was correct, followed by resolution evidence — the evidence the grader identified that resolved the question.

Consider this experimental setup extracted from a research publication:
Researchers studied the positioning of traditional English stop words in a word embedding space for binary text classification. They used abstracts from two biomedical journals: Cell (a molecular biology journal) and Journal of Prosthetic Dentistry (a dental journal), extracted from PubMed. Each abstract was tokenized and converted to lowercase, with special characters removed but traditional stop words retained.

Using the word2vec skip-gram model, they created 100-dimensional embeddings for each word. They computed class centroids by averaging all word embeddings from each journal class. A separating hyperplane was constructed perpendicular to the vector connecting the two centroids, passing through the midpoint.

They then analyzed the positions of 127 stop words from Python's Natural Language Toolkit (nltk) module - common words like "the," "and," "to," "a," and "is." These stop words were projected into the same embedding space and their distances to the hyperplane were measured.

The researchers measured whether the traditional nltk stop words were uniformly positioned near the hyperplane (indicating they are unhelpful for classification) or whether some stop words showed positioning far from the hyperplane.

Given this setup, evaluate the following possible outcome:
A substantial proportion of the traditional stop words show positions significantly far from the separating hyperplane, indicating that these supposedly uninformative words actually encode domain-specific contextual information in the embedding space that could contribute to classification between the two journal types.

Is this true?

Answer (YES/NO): NO